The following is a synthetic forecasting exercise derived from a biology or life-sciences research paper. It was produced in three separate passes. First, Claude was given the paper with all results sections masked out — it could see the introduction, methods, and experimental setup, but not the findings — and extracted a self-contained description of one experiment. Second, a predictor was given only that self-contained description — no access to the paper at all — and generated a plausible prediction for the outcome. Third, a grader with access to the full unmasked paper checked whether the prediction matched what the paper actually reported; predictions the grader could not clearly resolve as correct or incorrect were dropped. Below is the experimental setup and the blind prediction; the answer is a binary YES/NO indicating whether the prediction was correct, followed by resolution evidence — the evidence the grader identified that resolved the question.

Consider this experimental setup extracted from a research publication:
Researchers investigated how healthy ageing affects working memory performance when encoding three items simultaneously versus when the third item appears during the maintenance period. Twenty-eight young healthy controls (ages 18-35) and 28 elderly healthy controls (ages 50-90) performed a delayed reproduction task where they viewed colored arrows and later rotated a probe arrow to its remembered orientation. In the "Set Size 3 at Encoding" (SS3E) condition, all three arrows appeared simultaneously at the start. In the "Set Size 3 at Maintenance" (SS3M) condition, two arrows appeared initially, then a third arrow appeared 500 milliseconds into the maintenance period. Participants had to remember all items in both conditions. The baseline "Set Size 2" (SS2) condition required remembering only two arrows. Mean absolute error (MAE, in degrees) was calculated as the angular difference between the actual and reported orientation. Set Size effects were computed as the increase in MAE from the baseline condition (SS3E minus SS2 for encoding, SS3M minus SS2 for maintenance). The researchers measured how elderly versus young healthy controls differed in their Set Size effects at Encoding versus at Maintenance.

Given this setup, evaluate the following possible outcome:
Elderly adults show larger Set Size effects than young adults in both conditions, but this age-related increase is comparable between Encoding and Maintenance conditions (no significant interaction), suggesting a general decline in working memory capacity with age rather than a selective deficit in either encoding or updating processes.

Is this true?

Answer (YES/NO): NO